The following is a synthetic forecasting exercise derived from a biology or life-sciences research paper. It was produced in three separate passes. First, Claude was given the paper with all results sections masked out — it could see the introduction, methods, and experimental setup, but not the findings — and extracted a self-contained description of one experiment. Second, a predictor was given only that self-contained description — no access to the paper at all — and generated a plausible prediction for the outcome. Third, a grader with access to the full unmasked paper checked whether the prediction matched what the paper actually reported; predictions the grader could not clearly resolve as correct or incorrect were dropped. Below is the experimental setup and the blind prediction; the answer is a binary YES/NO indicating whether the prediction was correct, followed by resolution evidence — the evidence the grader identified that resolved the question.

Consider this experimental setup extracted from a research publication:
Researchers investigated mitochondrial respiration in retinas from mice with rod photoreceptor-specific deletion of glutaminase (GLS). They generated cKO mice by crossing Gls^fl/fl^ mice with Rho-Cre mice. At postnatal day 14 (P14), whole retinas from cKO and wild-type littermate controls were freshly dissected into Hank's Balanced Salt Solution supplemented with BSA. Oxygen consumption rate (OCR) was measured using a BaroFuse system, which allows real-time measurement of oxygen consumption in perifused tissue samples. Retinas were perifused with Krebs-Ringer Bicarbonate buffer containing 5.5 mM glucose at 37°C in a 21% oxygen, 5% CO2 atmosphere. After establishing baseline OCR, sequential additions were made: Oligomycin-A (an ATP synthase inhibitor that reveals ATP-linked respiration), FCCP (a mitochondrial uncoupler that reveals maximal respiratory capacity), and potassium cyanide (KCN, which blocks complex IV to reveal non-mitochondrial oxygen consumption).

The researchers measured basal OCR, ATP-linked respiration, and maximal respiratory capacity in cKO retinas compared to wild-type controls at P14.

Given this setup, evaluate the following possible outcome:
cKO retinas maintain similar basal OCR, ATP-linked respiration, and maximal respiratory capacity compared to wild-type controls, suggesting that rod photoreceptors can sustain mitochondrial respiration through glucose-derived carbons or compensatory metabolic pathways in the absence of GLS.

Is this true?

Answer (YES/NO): YES